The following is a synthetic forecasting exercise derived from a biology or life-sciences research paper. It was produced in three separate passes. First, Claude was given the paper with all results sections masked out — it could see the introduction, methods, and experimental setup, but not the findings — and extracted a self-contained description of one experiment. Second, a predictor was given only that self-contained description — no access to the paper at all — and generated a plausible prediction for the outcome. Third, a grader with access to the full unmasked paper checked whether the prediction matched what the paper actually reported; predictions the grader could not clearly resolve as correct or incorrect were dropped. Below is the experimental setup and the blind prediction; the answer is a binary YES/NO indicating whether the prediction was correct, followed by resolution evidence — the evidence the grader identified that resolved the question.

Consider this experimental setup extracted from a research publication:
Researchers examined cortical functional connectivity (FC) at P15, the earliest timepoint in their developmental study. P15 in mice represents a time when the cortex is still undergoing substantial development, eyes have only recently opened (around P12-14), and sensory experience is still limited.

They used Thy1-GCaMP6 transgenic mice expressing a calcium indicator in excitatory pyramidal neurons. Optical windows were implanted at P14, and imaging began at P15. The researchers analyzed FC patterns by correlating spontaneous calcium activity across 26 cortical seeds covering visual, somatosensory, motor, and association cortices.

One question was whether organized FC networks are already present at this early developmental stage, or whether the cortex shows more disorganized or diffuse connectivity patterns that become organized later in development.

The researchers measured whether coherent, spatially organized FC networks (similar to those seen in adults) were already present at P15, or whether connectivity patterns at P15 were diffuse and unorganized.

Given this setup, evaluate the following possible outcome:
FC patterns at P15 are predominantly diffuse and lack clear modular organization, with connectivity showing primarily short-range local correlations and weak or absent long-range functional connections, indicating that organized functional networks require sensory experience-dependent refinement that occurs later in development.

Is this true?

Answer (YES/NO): NO